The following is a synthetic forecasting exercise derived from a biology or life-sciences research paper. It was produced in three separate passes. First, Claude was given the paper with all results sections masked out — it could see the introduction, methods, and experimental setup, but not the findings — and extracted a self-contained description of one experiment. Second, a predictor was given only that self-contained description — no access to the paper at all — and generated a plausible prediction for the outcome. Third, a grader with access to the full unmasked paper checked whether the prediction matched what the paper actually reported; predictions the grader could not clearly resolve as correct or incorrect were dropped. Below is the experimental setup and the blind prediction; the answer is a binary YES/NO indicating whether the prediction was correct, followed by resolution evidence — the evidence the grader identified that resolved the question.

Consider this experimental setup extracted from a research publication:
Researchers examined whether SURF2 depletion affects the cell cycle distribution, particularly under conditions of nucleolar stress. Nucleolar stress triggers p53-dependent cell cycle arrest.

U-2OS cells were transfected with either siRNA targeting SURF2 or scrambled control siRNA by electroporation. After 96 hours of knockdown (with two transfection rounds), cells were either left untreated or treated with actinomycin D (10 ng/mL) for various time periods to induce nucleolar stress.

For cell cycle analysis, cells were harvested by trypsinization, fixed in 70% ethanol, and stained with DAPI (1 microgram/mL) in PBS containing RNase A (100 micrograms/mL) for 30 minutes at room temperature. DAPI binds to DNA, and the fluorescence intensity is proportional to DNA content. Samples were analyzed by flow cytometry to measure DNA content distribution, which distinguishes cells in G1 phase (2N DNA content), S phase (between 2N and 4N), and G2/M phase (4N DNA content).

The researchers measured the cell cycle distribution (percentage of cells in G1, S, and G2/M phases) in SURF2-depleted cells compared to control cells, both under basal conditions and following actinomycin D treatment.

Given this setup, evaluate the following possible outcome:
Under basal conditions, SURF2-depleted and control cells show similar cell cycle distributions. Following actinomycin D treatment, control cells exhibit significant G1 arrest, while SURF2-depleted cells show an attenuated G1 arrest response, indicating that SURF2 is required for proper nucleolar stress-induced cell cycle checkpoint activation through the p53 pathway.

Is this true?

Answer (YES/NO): NO